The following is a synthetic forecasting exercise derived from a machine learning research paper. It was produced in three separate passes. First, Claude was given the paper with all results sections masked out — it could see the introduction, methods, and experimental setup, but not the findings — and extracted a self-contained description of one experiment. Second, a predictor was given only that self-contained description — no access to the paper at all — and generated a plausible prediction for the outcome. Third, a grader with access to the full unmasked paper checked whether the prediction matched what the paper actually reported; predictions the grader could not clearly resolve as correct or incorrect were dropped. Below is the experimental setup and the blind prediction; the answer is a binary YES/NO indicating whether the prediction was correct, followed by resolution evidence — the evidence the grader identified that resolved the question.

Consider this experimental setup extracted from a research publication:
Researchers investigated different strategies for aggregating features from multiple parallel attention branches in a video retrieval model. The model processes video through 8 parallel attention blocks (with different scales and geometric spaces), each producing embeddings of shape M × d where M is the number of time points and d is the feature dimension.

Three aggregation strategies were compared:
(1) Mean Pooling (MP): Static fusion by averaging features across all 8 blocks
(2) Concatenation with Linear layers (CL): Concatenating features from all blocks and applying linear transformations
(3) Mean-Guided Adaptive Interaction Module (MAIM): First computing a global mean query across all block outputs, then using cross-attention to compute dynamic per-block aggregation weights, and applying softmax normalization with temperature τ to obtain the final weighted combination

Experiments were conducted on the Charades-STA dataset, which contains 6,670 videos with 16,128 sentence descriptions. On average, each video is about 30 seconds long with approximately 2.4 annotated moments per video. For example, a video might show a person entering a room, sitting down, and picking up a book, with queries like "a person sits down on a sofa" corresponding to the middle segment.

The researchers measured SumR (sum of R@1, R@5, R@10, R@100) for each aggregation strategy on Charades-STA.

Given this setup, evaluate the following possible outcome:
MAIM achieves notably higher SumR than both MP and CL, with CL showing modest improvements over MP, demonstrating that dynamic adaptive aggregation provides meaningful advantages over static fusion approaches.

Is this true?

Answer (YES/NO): YES